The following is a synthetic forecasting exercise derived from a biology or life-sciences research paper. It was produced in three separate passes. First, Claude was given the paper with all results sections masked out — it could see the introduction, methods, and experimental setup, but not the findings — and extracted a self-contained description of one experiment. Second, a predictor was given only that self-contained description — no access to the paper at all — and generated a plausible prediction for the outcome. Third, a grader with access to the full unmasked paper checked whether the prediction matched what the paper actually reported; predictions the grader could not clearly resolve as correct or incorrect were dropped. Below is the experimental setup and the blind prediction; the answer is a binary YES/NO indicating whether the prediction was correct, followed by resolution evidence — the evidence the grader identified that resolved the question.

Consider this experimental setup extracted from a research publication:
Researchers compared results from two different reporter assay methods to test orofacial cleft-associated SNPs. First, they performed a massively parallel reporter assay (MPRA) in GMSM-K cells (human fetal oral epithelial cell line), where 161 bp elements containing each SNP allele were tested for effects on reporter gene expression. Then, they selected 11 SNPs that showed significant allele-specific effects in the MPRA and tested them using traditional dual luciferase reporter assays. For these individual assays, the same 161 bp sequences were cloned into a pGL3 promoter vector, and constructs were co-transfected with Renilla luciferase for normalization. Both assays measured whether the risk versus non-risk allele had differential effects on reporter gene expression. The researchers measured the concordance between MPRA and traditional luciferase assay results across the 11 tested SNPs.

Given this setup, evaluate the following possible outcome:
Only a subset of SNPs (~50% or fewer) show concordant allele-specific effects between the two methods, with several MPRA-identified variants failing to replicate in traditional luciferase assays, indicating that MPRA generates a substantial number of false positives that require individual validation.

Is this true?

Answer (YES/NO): NO